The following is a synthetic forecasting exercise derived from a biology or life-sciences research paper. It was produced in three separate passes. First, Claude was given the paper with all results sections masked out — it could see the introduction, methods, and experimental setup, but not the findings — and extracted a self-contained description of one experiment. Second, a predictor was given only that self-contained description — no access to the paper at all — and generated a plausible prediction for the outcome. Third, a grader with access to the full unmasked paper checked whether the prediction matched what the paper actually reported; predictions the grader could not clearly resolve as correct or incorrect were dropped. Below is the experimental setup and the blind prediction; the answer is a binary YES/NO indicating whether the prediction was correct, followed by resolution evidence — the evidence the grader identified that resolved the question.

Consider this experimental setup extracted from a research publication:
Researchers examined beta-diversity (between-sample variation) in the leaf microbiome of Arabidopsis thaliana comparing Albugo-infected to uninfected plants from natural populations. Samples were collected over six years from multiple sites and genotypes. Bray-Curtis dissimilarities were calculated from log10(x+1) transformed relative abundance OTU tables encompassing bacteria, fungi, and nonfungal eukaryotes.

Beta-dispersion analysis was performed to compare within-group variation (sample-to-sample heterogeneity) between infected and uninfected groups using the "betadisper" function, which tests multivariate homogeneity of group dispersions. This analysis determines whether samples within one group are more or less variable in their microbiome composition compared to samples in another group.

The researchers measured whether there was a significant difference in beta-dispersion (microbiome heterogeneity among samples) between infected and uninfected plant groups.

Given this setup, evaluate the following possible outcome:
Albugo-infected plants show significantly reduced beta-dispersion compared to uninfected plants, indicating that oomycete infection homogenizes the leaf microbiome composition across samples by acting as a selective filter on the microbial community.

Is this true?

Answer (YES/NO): YES